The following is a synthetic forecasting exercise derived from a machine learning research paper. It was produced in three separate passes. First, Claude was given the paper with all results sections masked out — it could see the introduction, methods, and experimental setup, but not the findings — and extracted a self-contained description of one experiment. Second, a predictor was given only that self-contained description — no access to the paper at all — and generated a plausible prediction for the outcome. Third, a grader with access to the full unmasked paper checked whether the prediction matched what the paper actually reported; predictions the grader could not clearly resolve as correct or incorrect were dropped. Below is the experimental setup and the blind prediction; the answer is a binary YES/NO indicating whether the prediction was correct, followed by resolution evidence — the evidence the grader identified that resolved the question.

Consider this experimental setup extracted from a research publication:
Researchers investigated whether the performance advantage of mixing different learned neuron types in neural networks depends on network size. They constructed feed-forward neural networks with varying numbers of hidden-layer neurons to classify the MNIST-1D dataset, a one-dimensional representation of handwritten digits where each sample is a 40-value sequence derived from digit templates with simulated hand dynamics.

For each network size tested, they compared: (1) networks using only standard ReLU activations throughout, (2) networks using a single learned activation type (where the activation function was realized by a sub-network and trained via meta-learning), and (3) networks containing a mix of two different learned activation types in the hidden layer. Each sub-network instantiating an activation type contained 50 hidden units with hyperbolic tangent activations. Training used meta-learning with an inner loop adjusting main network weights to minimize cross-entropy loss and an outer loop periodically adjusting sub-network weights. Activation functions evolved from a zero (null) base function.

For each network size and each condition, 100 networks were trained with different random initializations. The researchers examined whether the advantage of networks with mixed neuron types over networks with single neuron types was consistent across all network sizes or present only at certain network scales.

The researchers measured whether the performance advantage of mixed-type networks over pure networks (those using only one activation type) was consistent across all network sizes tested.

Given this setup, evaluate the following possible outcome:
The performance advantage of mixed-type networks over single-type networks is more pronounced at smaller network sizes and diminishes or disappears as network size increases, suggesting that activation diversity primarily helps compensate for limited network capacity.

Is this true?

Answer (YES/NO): NO